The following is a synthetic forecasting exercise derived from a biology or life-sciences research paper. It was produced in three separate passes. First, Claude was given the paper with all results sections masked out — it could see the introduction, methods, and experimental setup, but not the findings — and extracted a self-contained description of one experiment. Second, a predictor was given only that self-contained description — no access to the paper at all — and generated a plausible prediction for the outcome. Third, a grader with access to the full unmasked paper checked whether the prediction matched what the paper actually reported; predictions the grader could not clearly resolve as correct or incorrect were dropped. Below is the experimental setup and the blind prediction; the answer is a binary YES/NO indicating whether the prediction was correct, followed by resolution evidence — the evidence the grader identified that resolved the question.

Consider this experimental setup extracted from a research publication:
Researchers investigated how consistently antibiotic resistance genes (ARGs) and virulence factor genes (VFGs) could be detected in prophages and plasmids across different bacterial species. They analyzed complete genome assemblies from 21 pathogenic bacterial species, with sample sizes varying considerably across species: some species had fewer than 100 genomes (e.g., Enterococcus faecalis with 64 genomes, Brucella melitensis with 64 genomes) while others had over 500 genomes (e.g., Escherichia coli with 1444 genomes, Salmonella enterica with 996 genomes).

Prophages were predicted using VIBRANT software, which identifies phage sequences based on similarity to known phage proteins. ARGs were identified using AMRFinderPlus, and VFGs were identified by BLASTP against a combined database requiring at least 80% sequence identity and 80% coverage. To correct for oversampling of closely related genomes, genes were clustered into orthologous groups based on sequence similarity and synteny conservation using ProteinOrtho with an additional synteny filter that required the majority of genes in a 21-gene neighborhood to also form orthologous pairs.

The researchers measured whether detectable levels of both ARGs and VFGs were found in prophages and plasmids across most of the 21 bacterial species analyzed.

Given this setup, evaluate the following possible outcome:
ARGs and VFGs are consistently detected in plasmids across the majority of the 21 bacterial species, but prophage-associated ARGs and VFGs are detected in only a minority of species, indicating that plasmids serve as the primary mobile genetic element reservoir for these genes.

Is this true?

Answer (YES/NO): NO